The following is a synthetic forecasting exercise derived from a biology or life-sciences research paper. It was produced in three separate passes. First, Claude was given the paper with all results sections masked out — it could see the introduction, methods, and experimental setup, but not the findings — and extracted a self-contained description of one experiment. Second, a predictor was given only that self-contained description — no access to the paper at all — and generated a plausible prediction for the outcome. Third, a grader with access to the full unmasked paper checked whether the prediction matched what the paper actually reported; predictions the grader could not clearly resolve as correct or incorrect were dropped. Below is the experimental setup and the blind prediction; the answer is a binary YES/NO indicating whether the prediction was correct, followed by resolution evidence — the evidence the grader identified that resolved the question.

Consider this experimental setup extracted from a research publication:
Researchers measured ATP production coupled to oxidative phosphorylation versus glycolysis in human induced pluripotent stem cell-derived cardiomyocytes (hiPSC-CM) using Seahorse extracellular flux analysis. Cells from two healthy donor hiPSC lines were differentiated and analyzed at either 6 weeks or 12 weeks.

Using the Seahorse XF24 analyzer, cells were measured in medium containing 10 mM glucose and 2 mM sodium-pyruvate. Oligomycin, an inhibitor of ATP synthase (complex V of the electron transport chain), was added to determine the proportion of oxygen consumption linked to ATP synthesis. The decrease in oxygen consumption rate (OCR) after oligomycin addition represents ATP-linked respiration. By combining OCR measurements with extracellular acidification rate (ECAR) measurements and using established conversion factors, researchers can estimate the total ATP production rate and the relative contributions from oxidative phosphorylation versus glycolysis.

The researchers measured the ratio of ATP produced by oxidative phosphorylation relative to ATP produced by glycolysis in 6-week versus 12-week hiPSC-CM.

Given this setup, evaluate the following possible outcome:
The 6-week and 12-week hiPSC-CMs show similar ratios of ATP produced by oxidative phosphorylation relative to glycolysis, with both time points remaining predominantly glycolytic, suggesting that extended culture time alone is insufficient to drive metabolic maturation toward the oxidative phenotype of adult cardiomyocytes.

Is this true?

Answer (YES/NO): NO